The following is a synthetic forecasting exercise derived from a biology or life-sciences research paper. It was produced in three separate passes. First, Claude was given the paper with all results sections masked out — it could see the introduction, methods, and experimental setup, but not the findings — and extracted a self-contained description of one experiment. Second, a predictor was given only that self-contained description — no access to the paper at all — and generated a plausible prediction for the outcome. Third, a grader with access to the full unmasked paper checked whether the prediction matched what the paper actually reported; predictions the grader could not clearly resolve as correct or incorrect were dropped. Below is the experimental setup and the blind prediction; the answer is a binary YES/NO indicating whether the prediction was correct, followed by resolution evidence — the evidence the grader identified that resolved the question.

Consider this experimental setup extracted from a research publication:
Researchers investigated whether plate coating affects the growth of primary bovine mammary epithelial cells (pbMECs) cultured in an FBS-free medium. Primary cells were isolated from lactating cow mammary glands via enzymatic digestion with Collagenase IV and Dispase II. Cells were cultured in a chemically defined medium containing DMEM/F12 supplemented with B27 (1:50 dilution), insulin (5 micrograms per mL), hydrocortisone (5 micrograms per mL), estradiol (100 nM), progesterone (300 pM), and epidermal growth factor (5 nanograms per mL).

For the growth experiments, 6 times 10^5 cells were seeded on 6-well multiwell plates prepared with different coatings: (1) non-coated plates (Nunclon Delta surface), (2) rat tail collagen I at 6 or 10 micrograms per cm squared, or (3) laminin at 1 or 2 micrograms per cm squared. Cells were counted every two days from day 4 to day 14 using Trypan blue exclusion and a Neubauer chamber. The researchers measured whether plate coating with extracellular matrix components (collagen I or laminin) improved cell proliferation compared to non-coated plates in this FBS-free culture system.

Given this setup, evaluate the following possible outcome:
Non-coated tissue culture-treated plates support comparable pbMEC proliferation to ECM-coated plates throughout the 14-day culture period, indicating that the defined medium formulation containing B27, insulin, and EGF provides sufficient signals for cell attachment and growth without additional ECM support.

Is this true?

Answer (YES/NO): NO